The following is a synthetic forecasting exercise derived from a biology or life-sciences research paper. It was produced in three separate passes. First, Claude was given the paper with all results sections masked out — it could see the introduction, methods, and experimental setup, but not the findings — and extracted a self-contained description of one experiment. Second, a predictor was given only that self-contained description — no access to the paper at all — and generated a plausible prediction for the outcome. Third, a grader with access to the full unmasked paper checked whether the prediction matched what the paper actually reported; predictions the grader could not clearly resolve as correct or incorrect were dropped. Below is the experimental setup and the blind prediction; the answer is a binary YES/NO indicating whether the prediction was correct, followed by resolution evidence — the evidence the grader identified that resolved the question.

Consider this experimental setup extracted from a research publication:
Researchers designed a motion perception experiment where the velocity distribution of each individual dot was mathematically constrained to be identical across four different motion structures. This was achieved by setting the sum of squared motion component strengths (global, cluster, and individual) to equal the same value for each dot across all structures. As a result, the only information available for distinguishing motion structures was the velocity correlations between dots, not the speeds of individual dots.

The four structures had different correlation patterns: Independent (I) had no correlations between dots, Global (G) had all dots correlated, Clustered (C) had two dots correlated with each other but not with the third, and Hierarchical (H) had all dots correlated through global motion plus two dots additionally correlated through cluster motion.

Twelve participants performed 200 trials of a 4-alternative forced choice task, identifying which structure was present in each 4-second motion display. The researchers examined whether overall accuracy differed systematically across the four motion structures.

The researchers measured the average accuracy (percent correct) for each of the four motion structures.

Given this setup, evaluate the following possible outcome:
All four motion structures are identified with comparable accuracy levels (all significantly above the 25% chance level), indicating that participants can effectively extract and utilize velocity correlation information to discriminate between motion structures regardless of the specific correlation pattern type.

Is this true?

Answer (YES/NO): NO